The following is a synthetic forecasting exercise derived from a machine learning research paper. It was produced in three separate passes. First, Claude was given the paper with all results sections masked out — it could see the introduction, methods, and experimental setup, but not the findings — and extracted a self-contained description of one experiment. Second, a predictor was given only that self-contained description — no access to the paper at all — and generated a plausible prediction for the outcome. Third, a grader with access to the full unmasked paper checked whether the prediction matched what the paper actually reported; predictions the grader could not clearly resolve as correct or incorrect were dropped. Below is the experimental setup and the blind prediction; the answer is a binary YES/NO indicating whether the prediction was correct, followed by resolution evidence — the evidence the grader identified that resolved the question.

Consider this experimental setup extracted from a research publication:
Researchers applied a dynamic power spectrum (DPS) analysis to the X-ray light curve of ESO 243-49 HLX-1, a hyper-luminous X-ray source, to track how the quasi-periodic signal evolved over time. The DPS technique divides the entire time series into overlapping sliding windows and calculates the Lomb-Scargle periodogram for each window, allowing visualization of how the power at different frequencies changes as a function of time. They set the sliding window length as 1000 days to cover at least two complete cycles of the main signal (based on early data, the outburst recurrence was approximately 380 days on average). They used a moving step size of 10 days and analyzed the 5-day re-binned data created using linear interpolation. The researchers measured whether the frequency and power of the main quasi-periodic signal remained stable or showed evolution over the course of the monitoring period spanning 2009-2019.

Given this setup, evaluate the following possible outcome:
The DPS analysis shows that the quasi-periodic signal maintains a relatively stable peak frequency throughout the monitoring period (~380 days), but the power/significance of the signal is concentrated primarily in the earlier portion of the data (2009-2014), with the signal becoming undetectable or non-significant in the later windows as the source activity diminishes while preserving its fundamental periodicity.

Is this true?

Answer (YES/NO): NO